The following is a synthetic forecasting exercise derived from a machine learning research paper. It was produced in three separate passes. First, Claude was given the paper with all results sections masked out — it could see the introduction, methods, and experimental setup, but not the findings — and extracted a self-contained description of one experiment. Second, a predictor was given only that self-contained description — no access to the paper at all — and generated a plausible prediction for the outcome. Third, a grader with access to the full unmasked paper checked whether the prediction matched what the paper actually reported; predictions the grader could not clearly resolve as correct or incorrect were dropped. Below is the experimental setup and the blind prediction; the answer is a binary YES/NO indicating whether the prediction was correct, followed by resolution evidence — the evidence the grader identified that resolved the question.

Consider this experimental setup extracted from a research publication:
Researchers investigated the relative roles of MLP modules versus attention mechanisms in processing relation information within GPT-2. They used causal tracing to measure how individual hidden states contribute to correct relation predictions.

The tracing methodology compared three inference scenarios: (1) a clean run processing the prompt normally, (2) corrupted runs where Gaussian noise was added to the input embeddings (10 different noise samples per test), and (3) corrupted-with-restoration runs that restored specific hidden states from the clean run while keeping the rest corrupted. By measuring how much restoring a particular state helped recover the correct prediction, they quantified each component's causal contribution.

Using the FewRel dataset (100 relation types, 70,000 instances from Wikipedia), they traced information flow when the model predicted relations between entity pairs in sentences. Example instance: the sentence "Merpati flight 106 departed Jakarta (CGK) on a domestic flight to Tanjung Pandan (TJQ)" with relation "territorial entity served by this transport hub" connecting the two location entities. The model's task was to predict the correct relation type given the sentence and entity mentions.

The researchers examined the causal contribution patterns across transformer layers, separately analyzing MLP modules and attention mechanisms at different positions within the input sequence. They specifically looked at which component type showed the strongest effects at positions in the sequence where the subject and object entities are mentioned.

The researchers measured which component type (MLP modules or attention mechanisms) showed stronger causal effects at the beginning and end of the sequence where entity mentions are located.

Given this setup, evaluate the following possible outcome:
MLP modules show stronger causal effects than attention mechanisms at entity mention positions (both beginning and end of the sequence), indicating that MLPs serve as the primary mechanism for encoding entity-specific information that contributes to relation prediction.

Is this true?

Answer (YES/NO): YES